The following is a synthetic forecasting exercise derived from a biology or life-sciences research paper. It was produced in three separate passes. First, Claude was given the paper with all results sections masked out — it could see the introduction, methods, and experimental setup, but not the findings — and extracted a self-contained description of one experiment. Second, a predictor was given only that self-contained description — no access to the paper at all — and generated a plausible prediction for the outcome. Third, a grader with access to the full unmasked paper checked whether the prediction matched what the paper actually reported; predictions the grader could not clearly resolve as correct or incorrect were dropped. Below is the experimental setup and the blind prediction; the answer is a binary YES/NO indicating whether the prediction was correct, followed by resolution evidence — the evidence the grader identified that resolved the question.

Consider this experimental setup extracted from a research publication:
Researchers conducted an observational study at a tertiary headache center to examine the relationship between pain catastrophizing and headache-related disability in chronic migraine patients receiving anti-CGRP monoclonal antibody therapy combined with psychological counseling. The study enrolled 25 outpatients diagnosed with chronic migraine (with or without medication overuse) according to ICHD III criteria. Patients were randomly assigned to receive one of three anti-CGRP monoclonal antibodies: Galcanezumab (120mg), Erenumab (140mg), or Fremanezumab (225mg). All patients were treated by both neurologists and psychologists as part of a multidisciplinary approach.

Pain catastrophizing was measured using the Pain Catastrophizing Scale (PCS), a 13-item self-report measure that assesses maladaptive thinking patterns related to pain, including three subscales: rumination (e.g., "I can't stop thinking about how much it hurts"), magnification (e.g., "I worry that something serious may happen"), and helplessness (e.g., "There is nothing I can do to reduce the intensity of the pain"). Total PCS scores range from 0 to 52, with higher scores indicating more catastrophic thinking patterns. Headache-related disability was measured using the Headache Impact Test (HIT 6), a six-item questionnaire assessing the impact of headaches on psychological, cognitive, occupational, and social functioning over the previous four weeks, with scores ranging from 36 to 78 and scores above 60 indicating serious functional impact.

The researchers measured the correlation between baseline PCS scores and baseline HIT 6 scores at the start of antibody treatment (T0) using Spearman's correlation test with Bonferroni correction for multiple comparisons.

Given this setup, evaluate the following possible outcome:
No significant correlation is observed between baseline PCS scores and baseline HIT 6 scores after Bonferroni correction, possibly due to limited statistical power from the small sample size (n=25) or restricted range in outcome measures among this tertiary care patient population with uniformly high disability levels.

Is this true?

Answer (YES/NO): NO